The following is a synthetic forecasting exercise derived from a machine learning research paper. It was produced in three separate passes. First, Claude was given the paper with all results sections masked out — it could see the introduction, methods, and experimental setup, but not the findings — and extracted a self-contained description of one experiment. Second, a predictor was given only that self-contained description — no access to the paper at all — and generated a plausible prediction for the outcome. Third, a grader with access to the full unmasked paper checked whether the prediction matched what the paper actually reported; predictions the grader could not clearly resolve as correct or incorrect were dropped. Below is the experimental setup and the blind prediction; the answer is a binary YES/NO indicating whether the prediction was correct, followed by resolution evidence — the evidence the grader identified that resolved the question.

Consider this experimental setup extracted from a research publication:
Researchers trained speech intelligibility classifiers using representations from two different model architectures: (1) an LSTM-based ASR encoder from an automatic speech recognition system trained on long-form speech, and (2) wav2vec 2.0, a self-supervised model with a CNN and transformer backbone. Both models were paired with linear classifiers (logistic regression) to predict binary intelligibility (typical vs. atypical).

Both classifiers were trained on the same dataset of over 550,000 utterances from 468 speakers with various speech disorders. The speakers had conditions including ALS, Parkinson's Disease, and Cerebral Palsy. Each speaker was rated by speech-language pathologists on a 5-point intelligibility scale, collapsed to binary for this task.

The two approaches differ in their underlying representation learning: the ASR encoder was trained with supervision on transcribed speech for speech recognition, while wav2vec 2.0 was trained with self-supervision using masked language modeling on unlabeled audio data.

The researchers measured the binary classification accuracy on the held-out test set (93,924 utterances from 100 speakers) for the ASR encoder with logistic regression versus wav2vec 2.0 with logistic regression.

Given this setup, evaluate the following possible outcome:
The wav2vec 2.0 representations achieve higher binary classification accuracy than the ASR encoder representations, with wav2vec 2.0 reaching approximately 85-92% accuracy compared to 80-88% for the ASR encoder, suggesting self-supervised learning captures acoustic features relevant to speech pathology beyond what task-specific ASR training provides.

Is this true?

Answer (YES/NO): NO